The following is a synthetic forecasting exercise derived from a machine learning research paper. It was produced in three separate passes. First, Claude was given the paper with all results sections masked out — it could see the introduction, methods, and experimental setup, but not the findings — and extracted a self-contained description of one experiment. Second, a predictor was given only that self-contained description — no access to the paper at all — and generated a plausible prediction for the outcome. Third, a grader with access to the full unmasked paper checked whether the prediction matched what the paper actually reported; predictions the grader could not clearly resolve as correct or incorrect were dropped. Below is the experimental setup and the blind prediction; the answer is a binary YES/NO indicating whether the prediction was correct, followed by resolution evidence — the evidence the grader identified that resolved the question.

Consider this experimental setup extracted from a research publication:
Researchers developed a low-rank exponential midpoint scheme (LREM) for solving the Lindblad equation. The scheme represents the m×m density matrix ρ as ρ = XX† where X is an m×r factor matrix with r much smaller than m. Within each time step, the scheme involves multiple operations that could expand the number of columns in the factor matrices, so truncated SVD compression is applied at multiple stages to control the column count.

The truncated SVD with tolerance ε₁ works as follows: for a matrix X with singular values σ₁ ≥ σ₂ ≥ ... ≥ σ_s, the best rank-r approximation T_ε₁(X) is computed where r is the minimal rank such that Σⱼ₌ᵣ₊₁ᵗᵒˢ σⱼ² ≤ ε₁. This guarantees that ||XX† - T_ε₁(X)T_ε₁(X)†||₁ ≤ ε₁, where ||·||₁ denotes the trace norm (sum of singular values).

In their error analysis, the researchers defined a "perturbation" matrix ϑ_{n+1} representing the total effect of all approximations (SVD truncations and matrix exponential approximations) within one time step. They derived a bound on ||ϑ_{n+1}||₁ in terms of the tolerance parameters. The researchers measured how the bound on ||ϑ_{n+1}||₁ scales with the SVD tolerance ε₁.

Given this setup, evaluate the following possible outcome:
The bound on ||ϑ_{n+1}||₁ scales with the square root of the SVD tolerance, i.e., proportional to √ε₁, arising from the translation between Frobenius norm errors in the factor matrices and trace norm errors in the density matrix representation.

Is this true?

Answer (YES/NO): NO